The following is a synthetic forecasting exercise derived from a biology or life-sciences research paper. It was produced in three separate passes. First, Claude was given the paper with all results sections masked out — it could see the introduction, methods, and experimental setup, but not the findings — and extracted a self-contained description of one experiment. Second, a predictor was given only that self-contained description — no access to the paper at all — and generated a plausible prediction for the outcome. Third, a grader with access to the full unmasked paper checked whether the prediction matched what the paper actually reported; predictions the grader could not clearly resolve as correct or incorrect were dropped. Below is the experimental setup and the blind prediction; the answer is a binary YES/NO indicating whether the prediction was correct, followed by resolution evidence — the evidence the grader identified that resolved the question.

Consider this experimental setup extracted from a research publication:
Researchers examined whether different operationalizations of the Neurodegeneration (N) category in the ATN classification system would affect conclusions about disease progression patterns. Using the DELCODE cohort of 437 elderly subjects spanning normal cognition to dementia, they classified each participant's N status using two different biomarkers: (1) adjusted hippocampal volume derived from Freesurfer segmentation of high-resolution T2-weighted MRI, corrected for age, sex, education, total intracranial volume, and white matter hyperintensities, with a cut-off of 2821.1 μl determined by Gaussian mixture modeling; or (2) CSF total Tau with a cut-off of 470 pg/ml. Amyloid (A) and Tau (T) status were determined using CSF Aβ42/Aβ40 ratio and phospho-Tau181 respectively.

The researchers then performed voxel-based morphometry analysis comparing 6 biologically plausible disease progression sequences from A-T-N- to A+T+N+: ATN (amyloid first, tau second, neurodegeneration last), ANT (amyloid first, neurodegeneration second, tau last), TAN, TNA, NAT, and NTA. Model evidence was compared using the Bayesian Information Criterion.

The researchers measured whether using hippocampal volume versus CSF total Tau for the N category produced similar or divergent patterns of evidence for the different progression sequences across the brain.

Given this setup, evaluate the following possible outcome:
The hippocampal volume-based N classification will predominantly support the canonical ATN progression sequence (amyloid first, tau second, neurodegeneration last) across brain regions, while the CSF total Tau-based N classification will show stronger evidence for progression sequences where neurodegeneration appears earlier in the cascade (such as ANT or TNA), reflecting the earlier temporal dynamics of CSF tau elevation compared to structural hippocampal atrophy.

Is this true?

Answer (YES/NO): NO